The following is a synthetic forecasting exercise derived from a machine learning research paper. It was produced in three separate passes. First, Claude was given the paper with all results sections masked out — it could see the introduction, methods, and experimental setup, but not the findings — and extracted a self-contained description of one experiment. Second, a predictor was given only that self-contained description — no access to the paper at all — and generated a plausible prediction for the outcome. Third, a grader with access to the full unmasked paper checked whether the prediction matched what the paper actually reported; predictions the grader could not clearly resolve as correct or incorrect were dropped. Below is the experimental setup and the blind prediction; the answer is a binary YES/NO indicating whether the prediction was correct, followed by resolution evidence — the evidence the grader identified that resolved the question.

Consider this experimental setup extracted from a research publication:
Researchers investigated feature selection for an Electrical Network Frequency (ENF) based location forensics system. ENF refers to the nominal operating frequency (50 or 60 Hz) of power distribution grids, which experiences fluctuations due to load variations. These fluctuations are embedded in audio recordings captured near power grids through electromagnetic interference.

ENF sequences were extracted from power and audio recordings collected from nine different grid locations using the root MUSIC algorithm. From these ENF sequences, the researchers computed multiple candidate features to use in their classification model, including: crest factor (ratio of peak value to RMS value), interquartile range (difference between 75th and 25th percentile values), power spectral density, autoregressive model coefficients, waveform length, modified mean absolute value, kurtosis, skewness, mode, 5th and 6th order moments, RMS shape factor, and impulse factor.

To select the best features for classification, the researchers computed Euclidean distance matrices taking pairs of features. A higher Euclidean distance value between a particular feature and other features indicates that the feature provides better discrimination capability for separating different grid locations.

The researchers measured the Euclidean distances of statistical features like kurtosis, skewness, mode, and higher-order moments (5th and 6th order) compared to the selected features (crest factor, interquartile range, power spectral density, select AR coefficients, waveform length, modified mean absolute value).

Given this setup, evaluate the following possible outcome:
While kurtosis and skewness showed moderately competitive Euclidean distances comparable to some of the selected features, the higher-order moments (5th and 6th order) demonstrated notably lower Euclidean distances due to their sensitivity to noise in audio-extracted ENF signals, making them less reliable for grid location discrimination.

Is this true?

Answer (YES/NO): NO